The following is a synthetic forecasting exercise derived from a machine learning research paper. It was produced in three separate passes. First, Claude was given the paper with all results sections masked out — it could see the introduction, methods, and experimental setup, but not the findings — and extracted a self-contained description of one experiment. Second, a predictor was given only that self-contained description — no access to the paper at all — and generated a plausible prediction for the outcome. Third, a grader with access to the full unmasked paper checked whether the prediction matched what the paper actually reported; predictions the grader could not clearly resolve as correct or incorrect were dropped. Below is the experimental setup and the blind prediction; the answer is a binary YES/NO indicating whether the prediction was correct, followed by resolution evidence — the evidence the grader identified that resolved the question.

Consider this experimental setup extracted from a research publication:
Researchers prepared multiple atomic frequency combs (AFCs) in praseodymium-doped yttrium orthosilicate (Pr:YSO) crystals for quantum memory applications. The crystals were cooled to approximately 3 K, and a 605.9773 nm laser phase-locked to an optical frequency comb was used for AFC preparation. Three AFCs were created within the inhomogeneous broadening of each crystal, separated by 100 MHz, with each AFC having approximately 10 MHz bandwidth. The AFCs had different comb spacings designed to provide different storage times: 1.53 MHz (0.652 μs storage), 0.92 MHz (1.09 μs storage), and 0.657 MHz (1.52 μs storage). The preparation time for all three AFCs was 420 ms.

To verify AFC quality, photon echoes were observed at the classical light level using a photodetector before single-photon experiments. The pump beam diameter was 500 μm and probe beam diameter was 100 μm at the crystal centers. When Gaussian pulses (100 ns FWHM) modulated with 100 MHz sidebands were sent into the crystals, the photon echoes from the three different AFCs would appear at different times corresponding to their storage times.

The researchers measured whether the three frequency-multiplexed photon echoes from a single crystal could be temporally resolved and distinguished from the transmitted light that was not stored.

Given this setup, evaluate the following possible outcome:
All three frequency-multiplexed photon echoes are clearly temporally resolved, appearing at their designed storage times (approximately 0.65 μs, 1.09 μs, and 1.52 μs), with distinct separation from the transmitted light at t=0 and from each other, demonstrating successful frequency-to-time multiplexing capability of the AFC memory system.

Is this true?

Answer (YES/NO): YES